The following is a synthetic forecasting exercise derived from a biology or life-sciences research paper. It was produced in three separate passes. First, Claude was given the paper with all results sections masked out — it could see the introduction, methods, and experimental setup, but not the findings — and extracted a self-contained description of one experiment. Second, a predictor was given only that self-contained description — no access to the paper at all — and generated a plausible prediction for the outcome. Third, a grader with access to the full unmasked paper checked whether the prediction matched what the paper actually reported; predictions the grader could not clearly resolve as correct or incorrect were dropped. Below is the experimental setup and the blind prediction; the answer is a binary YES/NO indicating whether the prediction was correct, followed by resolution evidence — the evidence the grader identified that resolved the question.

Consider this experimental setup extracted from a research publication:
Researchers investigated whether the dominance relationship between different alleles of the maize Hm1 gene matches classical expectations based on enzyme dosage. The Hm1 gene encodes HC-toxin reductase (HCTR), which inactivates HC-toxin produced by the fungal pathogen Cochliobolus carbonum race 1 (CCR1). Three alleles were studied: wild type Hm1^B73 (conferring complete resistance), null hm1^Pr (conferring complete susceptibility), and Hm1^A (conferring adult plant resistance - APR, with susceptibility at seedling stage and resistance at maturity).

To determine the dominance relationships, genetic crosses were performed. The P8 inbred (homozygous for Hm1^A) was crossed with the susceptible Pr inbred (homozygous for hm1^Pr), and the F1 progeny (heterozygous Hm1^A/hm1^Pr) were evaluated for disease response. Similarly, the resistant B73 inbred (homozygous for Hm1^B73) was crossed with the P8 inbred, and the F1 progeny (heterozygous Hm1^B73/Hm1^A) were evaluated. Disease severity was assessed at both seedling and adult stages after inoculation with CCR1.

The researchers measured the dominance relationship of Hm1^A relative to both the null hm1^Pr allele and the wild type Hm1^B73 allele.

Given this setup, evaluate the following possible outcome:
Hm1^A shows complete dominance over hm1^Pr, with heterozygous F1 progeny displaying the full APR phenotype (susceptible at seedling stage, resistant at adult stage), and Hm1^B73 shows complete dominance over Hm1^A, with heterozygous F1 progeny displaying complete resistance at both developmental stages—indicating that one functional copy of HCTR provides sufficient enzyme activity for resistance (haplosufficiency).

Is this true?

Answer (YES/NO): NO